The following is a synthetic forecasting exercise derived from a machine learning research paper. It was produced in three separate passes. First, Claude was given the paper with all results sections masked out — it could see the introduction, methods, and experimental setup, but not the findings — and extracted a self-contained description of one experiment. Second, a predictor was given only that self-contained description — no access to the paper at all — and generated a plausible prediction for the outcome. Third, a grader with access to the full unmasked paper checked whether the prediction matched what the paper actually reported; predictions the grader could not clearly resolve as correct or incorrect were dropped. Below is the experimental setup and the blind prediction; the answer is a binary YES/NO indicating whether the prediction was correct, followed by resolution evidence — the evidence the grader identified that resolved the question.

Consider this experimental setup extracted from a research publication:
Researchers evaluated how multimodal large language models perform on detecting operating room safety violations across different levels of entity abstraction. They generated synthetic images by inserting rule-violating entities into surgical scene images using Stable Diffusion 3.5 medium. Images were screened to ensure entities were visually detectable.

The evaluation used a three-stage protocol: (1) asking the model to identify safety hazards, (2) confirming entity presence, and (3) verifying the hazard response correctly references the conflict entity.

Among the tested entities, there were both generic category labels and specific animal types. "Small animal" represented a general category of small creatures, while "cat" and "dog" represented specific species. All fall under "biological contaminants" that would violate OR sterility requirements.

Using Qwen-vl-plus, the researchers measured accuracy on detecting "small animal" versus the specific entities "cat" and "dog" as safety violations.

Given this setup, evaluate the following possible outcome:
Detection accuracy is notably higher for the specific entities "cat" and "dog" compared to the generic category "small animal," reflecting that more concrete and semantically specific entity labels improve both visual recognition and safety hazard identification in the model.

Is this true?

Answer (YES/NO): YES